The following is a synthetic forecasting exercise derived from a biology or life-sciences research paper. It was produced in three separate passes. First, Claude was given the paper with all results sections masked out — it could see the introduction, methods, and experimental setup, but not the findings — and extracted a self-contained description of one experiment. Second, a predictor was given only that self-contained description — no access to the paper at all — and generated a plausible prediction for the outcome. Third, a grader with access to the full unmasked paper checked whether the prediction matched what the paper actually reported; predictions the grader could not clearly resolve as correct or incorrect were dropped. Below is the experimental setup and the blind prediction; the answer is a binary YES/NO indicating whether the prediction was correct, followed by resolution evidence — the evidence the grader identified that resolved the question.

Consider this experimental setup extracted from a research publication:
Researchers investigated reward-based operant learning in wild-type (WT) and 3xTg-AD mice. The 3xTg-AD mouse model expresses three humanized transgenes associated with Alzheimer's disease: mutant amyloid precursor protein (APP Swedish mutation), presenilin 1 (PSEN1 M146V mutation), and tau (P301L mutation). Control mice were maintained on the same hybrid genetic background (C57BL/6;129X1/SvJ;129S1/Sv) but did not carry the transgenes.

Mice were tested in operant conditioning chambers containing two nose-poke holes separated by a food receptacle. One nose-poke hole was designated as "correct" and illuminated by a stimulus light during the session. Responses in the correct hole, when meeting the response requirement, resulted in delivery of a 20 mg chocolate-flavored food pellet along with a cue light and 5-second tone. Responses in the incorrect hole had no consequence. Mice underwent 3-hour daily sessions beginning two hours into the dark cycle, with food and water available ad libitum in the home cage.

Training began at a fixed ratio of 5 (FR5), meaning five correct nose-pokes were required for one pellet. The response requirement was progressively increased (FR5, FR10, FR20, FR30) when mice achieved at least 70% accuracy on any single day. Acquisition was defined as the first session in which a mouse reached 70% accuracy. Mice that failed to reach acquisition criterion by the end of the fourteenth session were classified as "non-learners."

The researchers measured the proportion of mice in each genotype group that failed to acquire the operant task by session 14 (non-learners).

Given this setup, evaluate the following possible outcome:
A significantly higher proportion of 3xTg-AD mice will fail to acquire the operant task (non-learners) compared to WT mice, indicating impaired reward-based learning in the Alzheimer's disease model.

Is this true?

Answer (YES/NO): YES